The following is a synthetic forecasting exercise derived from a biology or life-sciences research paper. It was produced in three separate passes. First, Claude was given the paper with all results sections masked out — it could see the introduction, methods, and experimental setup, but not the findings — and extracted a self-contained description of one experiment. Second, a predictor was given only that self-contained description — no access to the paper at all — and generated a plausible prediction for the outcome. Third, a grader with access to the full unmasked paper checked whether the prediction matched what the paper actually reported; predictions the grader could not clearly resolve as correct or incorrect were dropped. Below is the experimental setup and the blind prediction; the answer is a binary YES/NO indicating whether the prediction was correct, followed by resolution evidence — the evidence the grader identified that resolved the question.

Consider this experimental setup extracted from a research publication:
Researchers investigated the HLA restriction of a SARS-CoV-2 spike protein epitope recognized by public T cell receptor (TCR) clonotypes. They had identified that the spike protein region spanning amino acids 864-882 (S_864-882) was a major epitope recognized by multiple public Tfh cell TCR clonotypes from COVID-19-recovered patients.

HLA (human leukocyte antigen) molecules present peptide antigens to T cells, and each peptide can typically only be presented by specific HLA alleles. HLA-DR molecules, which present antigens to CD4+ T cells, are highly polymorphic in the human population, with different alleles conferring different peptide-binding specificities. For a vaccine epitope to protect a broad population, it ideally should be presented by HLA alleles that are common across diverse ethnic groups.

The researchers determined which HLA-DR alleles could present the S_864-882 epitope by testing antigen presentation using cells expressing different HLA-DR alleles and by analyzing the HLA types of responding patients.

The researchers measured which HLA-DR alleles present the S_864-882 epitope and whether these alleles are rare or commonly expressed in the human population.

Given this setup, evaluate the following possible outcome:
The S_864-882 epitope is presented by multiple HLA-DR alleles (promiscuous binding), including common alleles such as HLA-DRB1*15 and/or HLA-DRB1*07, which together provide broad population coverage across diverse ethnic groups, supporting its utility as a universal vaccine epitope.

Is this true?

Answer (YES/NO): NO